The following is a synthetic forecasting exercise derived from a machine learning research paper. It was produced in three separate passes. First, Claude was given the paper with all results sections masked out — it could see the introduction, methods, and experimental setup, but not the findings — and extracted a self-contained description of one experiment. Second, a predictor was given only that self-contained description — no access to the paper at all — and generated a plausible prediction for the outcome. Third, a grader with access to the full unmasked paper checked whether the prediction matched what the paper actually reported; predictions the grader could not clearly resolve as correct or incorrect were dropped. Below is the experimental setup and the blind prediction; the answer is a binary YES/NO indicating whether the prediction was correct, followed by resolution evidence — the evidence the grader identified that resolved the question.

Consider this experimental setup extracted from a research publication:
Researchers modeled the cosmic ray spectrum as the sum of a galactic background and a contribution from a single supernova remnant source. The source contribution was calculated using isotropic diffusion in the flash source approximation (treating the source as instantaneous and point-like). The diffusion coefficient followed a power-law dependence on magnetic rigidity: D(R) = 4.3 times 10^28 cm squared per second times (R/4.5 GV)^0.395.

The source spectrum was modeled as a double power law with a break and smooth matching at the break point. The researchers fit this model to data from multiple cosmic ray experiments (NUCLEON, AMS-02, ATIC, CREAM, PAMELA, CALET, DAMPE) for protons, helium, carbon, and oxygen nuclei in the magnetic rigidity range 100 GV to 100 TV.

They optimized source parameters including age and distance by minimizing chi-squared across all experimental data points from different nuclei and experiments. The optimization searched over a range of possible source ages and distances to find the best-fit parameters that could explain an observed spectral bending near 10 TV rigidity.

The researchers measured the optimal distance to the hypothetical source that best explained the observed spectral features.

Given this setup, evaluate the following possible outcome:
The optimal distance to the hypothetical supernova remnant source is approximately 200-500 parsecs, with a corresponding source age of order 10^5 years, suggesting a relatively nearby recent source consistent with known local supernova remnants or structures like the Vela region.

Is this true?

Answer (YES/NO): NO